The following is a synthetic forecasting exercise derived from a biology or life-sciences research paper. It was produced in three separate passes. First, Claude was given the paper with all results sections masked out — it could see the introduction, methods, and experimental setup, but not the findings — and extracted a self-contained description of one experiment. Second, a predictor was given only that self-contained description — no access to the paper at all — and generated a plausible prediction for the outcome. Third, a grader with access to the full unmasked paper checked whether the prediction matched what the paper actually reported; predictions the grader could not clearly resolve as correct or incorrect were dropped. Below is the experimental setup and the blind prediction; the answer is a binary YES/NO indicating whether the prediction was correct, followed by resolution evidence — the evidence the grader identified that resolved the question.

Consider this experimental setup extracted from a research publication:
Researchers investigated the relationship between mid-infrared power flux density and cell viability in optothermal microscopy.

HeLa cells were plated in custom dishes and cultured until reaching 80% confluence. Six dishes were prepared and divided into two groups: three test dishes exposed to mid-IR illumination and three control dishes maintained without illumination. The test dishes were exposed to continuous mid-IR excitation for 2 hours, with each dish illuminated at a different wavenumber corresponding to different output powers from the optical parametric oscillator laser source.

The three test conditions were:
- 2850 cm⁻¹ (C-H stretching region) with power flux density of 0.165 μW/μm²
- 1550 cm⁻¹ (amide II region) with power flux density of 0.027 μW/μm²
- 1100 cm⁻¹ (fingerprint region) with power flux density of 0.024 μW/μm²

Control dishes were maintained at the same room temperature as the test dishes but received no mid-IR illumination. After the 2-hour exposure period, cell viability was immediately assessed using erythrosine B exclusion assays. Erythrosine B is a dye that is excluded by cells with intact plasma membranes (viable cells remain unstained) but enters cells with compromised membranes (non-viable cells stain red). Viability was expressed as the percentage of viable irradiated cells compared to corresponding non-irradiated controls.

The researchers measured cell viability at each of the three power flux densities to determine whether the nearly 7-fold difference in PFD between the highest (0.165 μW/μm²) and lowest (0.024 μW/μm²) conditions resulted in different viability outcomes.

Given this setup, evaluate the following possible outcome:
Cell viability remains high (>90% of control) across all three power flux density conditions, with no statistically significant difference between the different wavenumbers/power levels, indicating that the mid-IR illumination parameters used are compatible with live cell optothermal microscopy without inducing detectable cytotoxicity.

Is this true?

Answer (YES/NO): NO